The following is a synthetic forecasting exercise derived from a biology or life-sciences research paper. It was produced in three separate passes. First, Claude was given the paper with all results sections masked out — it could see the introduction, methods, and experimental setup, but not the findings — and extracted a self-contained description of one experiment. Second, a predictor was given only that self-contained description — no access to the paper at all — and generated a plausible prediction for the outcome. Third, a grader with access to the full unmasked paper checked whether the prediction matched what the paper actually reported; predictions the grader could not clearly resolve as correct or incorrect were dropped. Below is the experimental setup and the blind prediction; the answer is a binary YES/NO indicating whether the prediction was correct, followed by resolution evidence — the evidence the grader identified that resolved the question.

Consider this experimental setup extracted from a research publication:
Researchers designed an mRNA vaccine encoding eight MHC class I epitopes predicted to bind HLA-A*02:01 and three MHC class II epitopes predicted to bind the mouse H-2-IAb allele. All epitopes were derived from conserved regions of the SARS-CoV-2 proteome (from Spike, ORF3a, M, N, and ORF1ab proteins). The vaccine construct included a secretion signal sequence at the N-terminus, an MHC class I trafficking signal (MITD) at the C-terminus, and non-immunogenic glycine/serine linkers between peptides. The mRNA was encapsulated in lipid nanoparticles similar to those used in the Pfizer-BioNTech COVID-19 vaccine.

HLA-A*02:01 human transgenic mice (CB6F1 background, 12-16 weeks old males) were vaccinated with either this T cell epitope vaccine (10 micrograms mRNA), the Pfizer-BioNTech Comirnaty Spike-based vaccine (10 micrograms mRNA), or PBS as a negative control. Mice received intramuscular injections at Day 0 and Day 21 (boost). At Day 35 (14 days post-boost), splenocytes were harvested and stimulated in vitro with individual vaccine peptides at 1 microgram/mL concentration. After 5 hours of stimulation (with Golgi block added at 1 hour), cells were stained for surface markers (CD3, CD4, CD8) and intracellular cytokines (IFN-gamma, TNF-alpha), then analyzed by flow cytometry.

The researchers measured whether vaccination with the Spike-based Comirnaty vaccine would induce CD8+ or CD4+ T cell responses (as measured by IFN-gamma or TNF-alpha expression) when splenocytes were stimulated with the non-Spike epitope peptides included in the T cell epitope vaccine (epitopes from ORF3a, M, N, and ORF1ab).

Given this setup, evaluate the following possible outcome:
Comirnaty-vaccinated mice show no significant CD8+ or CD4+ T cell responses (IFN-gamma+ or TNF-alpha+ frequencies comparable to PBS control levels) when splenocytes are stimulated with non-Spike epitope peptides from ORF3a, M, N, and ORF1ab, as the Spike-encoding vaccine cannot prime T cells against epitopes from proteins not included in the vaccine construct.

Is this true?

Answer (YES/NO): YES